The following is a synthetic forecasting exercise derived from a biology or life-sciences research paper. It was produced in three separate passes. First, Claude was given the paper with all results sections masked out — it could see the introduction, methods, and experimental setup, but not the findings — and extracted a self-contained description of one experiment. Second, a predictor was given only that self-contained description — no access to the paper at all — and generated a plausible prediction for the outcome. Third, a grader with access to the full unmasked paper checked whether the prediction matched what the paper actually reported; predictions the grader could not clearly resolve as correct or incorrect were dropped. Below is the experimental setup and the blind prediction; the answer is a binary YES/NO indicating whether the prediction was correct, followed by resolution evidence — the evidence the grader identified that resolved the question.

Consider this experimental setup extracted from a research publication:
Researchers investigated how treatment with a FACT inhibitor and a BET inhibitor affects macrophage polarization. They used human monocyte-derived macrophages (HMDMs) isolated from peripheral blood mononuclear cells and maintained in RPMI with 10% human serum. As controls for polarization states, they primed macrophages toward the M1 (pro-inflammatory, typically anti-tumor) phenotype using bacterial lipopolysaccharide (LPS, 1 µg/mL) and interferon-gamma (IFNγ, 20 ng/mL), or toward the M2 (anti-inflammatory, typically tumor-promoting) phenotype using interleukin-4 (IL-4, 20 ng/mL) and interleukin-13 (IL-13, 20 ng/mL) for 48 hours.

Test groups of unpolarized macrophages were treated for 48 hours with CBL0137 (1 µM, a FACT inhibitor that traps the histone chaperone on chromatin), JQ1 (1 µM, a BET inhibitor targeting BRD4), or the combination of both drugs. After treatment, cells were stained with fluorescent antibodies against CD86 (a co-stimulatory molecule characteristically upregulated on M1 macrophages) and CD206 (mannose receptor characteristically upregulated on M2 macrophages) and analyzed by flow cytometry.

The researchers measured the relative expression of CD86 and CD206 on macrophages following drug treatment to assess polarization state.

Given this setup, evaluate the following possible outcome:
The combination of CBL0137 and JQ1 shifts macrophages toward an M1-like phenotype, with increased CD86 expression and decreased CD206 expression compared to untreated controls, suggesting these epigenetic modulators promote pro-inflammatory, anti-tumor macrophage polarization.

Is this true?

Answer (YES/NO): NO